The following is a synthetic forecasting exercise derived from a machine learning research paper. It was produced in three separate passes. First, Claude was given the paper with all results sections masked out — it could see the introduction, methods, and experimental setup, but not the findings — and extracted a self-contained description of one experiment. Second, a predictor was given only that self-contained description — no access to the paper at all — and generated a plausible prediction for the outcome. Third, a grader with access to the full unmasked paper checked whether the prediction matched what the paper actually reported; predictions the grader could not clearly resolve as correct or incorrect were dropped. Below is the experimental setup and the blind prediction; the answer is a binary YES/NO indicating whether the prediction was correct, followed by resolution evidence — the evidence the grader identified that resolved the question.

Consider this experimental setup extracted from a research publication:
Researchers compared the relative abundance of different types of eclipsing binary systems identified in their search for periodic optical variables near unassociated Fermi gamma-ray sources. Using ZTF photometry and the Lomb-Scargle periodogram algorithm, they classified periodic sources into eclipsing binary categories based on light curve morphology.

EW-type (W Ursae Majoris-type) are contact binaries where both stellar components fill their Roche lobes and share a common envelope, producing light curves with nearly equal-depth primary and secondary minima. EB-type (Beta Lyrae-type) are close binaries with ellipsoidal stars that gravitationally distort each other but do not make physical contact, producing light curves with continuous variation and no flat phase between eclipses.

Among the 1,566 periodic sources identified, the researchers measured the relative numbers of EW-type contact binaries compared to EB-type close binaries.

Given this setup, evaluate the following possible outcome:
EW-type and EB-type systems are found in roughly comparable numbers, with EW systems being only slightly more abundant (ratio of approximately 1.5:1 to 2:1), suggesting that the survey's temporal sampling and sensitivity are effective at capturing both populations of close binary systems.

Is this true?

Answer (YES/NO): NO